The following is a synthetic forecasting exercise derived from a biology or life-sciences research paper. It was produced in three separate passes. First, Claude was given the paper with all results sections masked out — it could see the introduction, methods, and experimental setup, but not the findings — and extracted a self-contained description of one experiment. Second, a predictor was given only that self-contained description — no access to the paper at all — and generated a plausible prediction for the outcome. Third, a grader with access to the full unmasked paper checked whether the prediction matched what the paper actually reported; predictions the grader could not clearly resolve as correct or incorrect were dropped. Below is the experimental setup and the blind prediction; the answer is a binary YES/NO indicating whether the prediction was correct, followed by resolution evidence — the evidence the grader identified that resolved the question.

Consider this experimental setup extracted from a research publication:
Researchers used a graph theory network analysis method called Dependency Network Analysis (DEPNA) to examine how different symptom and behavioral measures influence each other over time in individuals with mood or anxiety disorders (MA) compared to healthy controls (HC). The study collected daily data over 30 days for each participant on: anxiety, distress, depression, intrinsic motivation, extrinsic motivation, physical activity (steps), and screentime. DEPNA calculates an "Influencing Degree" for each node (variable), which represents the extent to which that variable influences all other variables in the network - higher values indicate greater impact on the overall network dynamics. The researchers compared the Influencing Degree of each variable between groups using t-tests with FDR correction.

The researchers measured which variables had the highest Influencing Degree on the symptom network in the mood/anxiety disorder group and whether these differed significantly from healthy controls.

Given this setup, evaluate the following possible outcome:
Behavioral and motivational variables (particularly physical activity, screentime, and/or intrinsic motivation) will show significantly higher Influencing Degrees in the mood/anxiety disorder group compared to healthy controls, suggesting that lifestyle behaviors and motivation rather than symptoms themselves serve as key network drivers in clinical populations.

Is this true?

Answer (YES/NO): YES